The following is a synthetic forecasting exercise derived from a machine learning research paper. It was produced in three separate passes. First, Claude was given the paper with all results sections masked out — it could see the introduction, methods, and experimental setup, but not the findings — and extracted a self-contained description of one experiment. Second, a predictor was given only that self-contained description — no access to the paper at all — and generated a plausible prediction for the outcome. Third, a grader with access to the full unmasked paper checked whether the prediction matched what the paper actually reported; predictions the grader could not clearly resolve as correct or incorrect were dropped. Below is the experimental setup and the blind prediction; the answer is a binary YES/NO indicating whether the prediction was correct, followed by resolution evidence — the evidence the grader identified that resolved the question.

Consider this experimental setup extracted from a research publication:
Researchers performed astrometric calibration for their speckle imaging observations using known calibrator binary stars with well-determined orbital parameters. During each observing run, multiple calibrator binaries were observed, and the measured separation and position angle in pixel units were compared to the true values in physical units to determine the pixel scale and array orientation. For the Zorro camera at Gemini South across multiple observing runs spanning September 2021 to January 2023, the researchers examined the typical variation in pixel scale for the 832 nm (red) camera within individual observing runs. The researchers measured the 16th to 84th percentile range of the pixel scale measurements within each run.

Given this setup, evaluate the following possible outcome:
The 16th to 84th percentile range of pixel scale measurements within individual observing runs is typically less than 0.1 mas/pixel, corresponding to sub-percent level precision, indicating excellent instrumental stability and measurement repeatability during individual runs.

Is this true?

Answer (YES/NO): NO